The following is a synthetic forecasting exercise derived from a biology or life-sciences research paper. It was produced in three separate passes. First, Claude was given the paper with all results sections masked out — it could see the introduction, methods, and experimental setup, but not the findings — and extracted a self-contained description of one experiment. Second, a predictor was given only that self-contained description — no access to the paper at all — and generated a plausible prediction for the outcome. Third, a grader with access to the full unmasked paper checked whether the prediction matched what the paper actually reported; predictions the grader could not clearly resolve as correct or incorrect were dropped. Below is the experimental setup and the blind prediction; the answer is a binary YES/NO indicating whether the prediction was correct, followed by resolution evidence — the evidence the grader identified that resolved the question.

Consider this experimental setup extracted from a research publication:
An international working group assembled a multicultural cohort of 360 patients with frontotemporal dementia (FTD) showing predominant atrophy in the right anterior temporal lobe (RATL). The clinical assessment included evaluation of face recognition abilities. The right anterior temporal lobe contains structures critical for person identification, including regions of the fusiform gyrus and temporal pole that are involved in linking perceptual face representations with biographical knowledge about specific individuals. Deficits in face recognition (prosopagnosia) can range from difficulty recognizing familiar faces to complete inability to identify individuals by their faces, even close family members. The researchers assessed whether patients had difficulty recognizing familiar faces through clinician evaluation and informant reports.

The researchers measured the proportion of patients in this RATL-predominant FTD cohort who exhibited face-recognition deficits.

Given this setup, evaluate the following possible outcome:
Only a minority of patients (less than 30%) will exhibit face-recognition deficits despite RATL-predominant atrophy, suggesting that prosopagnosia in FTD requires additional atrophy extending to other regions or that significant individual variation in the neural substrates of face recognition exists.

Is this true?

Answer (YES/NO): NO